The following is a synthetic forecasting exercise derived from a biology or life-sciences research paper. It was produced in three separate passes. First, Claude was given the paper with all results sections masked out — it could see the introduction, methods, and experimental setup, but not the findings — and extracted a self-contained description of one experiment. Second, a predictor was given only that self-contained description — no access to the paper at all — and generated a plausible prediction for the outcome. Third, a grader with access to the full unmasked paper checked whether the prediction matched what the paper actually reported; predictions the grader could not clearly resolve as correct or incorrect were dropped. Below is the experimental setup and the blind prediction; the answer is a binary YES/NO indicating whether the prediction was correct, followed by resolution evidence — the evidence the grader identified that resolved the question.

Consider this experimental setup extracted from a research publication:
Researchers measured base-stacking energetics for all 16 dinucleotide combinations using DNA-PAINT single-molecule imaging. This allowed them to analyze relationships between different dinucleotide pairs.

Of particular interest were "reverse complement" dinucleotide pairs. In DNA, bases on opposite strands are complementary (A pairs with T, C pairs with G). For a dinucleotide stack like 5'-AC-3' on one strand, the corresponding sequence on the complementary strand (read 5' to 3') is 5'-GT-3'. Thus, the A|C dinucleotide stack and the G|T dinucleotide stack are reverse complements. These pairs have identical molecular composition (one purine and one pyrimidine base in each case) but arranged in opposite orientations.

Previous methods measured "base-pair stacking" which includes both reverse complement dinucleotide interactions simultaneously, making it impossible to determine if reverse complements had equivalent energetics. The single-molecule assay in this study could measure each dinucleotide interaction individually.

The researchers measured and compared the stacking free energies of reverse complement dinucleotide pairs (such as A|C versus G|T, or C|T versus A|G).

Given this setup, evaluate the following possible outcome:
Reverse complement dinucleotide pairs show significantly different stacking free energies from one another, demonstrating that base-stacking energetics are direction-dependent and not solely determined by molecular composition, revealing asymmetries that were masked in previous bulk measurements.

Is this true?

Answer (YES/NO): YES